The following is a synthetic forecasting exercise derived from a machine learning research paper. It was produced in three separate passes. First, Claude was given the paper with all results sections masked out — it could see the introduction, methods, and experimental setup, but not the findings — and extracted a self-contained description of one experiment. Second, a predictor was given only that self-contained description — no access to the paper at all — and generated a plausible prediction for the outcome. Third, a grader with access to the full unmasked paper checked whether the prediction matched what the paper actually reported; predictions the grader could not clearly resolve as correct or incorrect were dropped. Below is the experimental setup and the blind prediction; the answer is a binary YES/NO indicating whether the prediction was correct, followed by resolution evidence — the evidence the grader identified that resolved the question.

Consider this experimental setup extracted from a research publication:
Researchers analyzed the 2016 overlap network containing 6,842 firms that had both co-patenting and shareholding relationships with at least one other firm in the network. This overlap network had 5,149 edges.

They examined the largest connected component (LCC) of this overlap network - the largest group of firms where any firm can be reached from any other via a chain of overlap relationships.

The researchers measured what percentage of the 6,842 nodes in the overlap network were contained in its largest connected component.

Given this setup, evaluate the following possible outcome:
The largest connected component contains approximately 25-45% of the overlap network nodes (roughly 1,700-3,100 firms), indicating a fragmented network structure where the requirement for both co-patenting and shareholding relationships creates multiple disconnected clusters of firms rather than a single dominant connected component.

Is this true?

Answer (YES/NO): NO